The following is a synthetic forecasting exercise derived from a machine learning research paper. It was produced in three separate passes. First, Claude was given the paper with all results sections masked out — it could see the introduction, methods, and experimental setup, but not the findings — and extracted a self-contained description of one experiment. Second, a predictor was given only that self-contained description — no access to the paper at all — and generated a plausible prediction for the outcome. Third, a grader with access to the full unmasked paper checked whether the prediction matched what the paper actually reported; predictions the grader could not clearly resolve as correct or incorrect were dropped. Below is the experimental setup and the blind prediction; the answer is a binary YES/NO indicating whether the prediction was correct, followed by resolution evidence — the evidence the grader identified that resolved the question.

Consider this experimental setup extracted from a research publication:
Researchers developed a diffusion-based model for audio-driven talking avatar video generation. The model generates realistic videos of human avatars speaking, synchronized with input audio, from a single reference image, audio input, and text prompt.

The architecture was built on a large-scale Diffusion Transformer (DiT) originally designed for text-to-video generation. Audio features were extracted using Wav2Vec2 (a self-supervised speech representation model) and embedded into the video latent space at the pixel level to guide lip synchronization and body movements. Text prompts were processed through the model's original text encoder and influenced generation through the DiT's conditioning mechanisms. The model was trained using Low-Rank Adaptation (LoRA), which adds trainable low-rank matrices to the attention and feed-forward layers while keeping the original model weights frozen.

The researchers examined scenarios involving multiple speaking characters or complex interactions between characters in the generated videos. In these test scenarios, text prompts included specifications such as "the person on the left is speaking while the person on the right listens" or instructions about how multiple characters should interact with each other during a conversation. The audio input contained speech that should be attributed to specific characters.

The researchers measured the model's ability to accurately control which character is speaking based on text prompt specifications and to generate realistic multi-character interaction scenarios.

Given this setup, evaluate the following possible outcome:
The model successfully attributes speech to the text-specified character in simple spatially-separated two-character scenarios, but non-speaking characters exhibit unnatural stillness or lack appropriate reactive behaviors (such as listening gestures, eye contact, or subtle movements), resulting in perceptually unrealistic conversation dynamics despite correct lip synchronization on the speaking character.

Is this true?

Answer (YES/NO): NO